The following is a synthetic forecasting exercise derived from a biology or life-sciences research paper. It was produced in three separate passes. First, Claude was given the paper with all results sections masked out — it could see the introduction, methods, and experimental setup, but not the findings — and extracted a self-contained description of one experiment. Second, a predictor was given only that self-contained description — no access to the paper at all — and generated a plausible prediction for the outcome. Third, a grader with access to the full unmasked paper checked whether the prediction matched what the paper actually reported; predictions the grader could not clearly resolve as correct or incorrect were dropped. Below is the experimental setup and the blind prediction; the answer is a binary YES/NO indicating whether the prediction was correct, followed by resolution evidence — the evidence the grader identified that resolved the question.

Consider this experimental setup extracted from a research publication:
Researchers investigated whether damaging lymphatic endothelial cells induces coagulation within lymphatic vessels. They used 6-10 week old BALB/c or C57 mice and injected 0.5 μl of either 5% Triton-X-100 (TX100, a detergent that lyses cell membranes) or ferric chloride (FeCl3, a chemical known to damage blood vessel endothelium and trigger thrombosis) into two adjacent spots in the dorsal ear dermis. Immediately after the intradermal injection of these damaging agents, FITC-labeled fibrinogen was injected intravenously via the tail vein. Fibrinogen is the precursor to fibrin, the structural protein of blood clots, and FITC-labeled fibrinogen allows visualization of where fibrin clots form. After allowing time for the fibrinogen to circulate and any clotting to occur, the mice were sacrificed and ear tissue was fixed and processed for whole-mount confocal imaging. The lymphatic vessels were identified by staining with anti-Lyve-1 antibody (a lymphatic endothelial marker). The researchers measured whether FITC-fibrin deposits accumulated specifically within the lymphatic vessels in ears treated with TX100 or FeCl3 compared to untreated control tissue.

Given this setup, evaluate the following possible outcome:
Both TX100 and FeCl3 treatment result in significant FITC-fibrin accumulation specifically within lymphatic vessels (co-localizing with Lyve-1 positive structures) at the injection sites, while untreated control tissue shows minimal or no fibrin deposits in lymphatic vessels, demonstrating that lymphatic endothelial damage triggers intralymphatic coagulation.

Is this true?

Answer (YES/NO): YES